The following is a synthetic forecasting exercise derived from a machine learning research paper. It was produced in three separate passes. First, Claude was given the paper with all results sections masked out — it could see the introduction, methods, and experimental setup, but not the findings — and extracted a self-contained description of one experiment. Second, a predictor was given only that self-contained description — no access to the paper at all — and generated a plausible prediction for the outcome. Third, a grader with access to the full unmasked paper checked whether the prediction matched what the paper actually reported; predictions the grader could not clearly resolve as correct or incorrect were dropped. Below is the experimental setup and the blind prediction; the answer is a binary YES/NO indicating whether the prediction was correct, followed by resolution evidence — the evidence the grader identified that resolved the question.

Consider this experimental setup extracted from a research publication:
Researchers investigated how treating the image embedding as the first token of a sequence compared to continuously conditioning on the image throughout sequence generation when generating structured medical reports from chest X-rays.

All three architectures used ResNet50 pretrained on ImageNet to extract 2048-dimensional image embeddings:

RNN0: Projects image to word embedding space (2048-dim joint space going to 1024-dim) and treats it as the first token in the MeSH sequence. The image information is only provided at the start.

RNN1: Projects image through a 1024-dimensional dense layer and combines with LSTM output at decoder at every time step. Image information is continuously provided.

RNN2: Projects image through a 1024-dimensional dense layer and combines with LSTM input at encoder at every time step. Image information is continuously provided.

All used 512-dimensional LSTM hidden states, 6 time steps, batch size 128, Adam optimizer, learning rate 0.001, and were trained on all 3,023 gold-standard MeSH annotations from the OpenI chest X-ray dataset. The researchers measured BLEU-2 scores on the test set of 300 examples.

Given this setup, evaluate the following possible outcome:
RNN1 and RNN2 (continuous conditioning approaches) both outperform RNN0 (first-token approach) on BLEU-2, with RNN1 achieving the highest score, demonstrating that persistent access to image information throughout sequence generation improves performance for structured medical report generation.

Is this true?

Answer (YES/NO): YES